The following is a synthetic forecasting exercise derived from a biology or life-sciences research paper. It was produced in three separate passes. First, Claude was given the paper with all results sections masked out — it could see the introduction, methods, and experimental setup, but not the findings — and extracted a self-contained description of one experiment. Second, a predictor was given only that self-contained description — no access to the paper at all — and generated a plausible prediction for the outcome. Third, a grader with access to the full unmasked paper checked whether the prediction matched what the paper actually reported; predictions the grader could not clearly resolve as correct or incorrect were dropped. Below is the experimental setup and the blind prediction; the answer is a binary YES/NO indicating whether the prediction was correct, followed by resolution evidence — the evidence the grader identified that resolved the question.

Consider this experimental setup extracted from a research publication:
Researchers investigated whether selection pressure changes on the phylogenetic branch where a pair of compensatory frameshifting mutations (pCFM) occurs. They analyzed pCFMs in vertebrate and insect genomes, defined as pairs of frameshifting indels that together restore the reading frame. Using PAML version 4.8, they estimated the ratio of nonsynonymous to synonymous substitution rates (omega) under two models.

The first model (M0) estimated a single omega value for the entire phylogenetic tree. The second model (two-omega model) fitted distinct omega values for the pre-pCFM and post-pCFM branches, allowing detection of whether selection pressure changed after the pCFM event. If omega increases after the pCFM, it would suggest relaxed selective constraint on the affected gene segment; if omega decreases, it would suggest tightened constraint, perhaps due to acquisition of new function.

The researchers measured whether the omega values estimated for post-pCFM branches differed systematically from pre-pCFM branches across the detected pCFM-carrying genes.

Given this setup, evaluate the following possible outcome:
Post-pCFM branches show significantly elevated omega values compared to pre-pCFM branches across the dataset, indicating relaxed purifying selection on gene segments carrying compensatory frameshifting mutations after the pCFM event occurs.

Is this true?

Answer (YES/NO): NO